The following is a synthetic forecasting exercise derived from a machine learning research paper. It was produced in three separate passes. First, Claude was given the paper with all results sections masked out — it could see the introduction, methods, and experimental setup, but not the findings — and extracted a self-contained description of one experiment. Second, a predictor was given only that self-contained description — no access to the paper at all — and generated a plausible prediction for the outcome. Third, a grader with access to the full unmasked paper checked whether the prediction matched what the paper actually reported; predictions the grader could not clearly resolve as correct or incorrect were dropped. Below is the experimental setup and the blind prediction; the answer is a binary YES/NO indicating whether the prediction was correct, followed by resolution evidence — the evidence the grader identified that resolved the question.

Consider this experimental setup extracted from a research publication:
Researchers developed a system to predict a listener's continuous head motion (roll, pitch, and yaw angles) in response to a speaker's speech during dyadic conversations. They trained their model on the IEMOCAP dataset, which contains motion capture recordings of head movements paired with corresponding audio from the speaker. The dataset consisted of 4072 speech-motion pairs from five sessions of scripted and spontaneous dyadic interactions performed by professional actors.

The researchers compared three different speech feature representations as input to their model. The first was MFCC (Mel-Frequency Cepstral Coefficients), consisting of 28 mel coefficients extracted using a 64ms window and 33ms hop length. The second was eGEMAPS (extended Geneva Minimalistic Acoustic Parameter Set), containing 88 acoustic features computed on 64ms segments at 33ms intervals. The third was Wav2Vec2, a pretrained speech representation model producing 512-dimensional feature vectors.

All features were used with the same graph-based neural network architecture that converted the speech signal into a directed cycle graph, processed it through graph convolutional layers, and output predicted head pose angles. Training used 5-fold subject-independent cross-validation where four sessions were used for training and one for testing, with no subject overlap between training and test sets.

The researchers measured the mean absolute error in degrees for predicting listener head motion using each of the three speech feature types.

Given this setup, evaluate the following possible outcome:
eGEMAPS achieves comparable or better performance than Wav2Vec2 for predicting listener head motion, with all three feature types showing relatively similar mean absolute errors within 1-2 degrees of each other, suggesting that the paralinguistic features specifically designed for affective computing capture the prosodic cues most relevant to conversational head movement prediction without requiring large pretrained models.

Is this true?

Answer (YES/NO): NO